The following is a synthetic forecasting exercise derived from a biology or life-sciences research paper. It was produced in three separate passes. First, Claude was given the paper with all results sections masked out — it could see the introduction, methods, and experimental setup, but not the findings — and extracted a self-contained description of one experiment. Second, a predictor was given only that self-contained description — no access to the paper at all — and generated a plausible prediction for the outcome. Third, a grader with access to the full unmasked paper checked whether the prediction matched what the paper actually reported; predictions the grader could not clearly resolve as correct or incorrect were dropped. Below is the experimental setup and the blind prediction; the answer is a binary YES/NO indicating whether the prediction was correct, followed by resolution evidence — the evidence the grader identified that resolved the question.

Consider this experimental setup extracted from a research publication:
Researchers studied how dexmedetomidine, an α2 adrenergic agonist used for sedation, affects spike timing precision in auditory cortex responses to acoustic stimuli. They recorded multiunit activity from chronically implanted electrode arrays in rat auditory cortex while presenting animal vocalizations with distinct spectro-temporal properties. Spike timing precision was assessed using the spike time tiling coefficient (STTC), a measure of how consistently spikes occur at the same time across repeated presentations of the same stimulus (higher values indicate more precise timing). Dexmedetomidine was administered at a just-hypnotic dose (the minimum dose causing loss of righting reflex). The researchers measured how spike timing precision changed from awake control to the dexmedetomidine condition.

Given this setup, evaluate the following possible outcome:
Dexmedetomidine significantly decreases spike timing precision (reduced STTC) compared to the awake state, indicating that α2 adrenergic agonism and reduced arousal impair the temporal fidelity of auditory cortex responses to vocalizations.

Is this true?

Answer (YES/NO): NO